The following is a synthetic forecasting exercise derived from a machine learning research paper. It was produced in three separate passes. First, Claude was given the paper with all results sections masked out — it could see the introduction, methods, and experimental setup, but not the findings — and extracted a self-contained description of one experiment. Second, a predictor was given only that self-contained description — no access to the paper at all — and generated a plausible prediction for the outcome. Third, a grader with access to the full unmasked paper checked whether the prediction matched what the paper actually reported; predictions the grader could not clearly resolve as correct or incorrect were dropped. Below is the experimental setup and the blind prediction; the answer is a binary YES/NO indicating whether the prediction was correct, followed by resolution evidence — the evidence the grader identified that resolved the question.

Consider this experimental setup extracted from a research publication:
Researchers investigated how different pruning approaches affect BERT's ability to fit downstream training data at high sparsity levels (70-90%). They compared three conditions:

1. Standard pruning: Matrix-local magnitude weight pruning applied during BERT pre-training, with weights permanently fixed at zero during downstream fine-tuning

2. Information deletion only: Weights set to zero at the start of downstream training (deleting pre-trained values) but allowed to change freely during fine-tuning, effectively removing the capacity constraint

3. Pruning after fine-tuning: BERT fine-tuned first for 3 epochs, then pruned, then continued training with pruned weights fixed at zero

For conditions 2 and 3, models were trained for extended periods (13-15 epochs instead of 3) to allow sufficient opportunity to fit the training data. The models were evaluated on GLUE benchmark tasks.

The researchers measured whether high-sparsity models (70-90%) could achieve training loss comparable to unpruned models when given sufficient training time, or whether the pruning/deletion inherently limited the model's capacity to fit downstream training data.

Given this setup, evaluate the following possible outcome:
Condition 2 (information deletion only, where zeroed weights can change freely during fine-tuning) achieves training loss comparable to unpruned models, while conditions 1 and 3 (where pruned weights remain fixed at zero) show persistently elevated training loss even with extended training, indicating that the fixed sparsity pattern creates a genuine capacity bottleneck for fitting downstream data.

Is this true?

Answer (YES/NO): YES